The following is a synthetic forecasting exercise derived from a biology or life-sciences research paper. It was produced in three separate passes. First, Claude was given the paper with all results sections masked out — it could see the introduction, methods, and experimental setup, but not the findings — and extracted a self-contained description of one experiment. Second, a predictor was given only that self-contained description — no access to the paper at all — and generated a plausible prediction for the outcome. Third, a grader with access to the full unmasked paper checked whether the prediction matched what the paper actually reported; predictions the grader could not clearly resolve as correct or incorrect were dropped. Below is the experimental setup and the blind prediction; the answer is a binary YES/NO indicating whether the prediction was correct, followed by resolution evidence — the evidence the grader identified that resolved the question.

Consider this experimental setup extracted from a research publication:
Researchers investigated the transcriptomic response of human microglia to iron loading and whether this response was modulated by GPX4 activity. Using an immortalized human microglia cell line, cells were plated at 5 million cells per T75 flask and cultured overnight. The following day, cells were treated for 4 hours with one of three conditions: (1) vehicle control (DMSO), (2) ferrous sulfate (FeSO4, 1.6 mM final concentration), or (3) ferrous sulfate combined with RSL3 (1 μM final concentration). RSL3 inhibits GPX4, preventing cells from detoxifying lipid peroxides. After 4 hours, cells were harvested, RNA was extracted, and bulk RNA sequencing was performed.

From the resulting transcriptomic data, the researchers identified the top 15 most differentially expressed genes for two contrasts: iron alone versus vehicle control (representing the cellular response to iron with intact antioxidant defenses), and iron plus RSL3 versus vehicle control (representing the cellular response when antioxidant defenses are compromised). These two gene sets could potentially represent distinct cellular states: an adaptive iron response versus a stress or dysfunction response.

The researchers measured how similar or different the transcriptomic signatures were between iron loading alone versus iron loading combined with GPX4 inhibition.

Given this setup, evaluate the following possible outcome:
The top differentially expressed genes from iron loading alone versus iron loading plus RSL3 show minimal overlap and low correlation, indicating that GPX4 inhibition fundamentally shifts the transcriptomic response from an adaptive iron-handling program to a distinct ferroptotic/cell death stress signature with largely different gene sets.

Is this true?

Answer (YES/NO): YES